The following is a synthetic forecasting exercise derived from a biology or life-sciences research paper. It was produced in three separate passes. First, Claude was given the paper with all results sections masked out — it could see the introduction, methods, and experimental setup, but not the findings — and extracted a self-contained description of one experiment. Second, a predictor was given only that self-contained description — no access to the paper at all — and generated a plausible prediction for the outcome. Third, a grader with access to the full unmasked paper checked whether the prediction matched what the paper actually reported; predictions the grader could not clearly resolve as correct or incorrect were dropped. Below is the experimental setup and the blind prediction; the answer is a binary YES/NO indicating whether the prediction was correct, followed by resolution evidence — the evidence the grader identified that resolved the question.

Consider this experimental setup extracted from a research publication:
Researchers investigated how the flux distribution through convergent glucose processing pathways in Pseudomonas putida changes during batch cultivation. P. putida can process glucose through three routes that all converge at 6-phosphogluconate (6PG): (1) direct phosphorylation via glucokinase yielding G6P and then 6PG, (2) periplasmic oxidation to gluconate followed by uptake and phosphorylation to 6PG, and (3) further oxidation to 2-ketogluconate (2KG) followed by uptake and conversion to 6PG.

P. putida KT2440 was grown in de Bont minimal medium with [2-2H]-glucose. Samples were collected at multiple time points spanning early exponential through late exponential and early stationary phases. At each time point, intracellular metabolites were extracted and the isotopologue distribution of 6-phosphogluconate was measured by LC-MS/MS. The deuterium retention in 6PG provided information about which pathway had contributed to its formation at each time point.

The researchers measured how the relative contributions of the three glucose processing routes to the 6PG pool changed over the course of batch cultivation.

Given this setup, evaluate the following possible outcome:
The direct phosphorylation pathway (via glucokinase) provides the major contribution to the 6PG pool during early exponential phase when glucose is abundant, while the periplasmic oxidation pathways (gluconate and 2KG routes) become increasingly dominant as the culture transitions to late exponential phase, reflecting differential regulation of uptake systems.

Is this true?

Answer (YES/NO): NO